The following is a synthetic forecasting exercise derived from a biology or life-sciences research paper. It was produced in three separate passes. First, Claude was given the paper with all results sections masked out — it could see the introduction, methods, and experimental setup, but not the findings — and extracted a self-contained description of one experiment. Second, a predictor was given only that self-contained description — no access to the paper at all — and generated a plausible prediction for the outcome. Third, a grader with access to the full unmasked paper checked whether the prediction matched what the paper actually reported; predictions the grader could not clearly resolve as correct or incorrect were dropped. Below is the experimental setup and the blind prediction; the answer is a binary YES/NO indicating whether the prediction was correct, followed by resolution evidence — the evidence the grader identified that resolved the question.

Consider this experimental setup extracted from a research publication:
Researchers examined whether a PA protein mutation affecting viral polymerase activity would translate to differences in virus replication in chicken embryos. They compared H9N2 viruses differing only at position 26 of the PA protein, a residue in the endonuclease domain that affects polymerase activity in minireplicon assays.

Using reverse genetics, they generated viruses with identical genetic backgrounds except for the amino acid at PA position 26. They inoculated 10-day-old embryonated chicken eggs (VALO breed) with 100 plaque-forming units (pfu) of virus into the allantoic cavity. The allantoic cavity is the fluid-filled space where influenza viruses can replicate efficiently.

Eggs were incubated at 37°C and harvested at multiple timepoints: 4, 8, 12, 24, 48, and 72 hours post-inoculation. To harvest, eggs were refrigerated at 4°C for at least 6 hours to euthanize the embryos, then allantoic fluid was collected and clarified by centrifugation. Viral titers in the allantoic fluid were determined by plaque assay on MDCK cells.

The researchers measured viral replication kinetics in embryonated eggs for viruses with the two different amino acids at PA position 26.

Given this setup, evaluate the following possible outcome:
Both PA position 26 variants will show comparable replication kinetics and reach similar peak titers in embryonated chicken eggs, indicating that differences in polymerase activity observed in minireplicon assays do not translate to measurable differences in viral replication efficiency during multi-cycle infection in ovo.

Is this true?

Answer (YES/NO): NO